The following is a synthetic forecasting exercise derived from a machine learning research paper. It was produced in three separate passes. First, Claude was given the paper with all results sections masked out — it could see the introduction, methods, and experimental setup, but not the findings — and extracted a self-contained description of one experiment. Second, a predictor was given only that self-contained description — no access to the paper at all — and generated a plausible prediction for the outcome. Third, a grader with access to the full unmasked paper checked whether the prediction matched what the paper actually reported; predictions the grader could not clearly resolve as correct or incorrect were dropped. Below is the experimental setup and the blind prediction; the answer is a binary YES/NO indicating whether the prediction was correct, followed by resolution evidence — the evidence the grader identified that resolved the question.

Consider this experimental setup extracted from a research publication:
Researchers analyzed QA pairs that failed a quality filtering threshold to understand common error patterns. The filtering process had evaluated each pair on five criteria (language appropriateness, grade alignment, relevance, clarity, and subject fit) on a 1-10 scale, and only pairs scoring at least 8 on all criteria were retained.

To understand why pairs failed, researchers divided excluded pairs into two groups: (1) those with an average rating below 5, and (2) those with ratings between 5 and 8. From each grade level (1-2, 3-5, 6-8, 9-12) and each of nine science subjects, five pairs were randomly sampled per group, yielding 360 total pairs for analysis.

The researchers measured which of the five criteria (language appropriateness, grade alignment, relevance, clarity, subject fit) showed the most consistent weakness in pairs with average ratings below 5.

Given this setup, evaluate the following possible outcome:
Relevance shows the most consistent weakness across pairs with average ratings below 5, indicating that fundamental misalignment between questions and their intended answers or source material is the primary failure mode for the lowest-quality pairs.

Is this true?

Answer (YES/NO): NO